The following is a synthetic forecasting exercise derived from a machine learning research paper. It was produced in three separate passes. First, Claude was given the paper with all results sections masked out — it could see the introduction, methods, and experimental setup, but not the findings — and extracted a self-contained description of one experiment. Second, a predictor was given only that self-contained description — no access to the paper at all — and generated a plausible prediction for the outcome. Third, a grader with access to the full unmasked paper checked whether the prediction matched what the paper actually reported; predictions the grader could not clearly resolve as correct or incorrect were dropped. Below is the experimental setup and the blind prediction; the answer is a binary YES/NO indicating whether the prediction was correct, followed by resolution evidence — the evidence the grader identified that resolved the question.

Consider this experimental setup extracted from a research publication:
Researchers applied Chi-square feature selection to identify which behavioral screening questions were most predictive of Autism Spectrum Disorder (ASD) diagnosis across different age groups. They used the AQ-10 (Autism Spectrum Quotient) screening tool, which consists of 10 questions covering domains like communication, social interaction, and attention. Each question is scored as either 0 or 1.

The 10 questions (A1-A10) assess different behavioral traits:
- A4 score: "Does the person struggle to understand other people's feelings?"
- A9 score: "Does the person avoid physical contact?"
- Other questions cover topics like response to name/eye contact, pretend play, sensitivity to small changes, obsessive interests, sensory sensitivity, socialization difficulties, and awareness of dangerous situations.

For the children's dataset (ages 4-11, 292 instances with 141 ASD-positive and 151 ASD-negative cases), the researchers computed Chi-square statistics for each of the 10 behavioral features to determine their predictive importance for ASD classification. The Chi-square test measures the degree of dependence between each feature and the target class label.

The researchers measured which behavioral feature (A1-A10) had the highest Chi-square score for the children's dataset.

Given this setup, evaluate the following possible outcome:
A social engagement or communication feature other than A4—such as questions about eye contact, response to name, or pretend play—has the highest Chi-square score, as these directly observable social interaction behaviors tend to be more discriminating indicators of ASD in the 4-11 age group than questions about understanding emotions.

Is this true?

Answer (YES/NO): NO